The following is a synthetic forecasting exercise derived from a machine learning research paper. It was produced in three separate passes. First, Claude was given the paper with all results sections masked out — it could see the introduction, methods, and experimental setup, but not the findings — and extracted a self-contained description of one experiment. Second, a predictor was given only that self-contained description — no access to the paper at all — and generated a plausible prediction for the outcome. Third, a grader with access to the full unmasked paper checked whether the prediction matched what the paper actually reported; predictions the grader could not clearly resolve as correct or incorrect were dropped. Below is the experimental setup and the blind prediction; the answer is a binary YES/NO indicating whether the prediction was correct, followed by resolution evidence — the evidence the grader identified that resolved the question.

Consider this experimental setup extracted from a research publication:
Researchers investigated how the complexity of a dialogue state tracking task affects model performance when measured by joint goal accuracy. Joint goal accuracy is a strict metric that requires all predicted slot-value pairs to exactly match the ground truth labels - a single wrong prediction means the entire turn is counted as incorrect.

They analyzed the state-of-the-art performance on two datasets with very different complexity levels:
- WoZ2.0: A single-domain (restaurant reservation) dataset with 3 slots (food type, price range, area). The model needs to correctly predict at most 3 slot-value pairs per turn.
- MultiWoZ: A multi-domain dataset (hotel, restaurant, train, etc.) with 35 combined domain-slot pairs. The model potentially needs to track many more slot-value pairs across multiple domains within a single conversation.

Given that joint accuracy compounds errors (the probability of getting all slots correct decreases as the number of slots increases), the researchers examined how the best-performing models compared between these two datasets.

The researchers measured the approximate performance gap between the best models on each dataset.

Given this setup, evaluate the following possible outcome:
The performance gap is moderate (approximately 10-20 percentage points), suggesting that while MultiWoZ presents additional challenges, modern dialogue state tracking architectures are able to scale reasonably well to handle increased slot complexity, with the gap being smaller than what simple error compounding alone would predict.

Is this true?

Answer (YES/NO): NO